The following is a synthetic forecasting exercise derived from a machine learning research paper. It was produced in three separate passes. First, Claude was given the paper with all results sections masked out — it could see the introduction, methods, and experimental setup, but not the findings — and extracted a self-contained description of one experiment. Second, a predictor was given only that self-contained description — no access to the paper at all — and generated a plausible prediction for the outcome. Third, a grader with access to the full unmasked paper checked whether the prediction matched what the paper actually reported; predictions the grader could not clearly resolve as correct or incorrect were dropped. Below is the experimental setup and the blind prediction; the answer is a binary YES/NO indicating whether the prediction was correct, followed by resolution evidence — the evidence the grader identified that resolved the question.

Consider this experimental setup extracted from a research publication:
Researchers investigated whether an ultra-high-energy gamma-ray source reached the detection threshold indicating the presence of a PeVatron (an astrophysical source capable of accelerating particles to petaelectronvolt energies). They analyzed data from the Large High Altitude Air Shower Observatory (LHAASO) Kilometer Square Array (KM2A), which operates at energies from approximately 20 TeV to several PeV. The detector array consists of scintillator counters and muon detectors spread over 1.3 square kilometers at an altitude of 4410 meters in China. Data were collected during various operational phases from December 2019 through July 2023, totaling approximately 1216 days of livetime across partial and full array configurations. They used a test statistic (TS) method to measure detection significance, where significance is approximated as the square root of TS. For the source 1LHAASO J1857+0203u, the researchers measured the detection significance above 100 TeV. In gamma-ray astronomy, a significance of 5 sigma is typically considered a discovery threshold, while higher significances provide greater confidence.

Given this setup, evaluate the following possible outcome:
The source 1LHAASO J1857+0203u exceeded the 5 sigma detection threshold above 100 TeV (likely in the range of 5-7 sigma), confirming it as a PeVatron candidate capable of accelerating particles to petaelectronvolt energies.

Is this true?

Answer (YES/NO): NO